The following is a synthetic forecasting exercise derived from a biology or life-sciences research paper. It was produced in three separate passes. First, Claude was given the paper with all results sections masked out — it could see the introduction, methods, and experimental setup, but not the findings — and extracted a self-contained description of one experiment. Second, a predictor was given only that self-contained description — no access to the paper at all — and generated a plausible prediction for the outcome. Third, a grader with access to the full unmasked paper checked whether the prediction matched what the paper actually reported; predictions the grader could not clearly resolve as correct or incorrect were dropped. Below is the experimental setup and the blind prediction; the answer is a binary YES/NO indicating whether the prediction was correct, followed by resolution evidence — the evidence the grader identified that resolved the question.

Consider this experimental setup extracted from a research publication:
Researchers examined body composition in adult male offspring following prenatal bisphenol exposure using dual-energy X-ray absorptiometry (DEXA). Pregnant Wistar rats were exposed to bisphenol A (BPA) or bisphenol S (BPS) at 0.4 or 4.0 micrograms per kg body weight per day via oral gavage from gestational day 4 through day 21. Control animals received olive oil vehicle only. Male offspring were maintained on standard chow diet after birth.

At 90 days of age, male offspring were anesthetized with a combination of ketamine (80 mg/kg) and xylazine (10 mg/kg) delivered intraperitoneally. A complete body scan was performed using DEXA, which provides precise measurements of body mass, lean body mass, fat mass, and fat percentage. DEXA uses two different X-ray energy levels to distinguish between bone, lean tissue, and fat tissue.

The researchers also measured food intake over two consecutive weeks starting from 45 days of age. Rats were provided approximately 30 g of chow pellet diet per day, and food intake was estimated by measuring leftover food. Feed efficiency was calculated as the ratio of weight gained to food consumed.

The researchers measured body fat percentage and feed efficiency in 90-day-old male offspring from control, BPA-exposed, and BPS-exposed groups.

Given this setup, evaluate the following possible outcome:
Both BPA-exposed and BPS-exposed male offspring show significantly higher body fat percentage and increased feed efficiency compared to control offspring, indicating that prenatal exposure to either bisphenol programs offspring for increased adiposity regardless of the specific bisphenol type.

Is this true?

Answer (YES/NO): NO